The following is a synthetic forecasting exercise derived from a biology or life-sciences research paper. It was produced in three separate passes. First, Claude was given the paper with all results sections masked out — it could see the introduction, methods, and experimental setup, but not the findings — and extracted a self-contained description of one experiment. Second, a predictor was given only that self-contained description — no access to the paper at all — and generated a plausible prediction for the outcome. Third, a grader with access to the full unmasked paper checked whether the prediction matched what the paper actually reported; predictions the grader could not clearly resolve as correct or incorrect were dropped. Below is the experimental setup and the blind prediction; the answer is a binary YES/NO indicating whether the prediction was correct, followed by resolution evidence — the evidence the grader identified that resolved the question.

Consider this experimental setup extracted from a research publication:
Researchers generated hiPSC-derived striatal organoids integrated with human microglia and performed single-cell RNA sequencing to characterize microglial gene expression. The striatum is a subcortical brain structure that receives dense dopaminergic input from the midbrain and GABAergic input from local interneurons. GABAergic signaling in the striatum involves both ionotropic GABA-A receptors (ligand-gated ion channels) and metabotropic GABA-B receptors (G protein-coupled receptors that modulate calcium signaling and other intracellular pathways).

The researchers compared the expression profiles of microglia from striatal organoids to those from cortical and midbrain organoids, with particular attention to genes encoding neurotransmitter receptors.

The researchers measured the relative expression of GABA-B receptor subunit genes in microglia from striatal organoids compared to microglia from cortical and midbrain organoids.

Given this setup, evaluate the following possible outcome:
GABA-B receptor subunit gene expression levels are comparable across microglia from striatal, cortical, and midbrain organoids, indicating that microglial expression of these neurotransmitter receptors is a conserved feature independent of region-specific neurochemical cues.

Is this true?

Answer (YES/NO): NO